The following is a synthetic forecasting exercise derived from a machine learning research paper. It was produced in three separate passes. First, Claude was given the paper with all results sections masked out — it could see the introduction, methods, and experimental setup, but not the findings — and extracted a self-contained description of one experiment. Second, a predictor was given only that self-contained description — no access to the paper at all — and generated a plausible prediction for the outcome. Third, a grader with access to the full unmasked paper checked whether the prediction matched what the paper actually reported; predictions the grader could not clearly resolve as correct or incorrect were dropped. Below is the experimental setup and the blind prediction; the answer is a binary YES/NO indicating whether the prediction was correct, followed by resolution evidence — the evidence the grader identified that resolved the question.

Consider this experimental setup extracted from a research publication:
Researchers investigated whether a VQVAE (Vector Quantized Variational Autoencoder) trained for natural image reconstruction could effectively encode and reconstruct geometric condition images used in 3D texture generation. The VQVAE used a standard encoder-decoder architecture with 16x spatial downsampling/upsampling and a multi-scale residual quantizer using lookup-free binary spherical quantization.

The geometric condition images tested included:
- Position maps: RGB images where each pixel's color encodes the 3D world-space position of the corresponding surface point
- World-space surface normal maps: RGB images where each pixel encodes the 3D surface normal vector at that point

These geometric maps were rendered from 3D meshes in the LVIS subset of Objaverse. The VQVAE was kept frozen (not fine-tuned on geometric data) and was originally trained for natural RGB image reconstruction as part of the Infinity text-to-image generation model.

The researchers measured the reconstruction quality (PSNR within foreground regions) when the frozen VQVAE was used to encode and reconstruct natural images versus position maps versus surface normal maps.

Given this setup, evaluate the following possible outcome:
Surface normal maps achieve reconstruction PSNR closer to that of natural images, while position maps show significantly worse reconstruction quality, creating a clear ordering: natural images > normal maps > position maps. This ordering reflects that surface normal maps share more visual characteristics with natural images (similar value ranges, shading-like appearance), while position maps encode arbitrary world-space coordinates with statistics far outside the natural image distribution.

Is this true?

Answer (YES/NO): NO